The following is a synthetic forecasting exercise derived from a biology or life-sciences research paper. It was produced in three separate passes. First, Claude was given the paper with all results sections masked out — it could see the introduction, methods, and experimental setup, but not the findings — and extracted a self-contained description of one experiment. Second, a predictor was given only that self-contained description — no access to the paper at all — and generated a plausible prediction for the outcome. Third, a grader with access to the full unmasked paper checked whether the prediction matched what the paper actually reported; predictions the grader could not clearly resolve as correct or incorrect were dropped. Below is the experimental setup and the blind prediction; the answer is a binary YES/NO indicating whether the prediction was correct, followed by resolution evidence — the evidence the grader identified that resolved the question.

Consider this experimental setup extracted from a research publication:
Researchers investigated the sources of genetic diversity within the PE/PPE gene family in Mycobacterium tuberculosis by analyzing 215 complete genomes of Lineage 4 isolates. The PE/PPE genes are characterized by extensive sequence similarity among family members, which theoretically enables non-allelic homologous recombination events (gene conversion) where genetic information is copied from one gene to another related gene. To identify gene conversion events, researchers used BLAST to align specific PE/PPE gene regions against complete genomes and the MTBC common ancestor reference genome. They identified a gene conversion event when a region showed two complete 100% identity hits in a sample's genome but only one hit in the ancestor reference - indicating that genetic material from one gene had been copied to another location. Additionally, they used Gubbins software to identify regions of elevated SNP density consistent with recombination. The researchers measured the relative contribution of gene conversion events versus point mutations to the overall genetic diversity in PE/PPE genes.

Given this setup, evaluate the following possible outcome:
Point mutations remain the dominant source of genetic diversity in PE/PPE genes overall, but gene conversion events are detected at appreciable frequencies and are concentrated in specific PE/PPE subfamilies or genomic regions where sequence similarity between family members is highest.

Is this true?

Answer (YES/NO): NO